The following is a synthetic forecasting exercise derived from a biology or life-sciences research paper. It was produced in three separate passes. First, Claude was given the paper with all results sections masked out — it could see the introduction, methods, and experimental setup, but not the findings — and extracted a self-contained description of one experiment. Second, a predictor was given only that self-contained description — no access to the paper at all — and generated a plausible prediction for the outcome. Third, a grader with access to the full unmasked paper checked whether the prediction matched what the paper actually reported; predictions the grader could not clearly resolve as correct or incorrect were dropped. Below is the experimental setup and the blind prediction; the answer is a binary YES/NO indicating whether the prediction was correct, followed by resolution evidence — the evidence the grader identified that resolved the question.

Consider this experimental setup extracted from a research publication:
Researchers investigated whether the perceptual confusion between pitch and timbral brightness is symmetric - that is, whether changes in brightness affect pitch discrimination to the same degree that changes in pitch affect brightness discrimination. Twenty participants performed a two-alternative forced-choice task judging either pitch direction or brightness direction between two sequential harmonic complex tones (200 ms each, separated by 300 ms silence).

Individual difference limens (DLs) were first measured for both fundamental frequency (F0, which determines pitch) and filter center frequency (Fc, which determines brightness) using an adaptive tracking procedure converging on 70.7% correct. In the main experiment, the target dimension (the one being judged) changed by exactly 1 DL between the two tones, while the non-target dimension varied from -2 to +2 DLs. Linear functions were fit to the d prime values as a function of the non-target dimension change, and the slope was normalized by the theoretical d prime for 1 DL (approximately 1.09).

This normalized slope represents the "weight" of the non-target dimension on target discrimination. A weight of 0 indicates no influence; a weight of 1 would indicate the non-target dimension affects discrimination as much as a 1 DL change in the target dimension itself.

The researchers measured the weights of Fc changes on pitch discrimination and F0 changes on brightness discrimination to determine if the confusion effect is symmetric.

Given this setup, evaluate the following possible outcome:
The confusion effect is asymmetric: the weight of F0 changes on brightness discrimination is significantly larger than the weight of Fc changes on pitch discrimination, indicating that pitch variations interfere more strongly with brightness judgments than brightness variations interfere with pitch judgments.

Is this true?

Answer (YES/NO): NO